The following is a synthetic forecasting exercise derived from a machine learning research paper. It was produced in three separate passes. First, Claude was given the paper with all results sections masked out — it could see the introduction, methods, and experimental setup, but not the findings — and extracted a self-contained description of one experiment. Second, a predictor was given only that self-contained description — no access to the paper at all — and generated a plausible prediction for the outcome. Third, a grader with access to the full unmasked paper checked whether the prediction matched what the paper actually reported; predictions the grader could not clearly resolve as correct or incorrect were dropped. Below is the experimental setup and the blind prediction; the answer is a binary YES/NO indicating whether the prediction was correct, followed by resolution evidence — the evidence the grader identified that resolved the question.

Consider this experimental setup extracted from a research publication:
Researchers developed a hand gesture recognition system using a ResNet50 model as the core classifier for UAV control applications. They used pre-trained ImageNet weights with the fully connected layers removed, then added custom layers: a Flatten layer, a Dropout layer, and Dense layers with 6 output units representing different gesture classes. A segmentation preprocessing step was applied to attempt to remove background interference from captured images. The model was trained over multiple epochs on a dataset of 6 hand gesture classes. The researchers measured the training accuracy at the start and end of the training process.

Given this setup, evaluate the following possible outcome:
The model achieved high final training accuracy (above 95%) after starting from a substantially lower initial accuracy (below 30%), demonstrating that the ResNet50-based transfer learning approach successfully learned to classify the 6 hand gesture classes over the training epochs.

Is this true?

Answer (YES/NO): NO